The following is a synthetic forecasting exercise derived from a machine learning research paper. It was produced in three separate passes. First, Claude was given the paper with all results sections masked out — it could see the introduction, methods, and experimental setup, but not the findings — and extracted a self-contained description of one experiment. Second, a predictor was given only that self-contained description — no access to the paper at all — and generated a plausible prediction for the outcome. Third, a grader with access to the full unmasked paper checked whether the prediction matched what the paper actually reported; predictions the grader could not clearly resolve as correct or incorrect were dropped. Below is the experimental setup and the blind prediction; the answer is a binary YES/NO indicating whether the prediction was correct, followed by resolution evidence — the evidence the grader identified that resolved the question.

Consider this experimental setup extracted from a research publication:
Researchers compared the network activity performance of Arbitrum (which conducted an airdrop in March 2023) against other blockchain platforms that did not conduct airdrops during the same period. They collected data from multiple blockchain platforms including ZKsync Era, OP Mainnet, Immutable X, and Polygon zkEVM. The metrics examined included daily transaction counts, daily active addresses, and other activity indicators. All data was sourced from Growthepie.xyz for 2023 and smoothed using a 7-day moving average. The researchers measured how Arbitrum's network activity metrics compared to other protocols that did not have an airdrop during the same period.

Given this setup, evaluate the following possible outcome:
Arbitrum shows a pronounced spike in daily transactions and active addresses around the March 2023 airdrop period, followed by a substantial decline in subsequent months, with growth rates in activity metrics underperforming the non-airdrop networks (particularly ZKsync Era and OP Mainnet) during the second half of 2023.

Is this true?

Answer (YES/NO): YES